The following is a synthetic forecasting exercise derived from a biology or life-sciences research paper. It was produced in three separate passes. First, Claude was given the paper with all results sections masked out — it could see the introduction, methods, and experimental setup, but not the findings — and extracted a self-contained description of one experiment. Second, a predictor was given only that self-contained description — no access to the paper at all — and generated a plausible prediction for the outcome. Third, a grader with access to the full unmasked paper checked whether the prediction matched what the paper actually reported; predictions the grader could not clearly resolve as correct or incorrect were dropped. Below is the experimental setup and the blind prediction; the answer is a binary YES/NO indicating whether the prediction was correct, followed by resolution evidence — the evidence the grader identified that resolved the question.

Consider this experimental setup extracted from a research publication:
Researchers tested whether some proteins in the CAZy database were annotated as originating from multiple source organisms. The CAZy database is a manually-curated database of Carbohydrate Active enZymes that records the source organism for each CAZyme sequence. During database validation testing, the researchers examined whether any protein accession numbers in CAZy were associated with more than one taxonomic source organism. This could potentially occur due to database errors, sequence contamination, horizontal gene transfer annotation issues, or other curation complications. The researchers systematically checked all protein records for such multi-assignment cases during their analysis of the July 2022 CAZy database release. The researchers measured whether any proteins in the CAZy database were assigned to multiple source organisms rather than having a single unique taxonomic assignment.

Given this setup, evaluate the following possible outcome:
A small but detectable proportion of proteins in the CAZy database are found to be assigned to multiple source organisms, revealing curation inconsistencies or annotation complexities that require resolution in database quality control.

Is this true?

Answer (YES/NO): YES